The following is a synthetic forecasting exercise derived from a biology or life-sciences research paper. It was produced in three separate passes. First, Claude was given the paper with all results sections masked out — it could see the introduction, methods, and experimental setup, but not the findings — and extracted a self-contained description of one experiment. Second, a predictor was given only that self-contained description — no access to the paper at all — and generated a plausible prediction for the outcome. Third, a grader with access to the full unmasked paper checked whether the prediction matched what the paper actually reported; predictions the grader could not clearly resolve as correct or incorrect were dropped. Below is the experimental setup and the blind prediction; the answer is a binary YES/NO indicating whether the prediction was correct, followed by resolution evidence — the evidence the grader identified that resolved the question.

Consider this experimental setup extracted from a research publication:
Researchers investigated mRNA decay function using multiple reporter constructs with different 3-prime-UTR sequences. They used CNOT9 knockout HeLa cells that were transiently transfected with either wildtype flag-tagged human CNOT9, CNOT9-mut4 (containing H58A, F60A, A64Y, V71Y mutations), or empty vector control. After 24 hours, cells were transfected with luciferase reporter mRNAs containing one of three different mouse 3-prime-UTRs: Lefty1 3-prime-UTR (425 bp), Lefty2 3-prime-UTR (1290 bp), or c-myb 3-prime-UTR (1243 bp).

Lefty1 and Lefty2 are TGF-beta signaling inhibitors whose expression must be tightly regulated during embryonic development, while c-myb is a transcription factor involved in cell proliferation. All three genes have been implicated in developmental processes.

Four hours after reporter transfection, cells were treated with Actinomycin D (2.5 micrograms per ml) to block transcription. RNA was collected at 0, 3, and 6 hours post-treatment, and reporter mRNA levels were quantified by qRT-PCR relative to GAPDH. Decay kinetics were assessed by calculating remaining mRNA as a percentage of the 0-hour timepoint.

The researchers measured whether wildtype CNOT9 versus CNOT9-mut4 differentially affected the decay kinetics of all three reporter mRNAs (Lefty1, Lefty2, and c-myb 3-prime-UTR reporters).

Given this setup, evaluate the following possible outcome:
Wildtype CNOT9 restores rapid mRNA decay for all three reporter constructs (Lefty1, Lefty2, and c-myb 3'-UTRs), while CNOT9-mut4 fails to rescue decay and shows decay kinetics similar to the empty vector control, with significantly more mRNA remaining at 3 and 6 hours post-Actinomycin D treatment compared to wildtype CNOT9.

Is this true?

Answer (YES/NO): NO